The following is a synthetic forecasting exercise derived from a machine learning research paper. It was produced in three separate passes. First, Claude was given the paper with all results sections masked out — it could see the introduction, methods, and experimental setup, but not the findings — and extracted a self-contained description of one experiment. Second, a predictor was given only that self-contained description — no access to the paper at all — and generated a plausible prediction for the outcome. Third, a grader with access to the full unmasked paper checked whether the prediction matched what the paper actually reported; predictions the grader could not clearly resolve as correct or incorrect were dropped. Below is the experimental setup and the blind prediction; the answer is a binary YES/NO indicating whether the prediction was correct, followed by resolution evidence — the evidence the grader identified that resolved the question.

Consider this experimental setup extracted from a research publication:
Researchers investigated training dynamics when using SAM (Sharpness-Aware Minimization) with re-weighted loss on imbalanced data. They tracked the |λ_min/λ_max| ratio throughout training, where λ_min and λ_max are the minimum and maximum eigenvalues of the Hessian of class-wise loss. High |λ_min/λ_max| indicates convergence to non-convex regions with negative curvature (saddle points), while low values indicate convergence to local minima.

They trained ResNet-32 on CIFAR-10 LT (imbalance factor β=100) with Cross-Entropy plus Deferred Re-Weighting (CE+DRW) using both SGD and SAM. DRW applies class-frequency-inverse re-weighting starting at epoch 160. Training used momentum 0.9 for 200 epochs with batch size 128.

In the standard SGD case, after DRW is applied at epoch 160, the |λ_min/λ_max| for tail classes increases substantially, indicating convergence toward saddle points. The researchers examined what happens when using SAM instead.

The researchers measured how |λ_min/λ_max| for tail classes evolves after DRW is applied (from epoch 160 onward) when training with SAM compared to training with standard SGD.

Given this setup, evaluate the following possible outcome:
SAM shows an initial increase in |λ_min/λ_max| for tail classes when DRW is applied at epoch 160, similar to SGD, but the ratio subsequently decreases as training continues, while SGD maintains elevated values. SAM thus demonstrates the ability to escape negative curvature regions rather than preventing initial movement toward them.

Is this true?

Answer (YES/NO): NO